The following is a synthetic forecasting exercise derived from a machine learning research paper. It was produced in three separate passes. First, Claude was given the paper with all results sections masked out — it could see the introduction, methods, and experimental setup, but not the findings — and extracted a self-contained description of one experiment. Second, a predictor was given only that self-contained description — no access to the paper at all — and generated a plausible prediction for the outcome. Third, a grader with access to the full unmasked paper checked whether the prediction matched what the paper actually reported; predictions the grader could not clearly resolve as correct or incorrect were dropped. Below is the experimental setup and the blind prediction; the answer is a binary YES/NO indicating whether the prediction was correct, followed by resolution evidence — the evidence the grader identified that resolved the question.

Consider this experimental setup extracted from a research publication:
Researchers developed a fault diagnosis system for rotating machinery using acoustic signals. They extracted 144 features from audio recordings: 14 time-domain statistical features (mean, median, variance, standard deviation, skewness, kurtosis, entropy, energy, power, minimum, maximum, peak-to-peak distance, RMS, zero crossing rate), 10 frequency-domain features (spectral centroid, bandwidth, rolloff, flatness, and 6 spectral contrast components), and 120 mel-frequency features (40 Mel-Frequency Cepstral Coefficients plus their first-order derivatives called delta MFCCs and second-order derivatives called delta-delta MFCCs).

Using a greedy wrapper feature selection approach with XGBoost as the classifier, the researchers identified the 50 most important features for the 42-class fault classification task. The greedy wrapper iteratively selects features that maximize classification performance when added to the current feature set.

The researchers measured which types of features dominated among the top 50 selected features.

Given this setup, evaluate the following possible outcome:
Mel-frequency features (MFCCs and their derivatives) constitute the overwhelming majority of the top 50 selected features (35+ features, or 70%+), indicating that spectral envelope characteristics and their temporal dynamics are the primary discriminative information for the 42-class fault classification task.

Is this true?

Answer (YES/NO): YES